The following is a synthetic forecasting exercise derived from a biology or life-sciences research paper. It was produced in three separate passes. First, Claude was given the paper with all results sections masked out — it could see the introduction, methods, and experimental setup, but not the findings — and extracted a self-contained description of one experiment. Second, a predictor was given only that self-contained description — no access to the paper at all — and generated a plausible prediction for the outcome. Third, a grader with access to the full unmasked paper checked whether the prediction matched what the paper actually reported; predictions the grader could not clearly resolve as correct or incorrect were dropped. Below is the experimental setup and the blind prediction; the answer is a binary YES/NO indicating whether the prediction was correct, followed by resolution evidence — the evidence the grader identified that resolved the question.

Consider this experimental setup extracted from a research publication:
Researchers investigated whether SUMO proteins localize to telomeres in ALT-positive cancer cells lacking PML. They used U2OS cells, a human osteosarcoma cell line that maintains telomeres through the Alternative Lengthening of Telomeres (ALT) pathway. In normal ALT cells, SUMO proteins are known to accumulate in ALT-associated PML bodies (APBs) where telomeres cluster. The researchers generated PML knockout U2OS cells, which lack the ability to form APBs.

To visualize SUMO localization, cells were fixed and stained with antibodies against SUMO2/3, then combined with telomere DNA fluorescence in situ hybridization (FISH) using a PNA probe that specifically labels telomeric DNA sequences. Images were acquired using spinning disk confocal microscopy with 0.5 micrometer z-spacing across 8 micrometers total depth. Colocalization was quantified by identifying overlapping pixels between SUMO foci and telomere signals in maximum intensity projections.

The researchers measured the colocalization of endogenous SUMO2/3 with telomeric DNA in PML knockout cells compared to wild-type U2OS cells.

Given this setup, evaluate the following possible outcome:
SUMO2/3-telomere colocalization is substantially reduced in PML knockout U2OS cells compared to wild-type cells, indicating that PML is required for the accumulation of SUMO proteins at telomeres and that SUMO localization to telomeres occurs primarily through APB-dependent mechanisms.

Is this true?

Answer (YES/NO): NO